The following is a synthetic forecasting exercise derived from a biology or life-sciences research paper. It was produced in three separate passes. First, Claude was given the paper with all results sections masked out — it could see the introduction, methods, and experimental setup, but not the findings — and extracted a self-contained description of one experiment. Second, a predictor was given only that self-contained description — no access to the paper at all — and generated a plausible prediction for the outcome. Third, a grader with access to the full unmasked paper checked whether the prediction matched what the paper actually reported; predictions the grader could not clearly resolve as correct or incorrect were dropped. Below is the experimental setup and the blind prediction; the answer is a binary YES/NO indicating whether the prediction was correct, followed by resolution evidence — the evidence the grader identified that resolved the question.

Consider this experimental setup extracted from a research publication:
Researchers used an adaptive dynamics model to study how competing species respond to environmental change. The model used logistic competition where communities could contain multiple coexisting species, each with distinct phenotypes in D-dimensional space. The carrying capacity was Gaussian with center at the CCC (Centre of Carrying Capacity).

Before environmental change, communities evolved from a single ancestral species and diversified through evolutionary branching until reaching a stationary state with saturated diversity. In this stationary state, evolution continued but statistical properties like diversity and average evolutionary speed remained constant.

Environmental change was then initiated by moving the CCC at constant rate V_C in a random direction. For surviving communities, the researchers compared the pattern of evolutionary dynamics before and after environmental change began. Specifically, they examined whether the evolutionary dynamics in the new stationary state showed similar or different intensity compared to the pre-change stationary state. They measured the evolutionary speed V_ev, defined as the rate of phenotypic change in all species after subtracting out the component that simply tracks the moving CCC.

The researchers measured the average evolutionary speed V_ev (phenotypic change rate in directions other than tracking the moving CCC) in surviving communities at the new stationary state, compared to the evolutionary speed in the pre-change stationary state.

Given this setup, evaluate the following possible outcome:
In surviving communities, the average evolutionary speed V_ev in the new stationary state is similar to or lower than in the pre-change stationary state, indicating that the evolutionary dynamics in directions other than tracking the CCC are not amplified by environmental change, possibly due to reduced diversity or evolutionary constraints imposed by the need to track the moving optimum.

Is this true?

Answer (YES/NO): NO